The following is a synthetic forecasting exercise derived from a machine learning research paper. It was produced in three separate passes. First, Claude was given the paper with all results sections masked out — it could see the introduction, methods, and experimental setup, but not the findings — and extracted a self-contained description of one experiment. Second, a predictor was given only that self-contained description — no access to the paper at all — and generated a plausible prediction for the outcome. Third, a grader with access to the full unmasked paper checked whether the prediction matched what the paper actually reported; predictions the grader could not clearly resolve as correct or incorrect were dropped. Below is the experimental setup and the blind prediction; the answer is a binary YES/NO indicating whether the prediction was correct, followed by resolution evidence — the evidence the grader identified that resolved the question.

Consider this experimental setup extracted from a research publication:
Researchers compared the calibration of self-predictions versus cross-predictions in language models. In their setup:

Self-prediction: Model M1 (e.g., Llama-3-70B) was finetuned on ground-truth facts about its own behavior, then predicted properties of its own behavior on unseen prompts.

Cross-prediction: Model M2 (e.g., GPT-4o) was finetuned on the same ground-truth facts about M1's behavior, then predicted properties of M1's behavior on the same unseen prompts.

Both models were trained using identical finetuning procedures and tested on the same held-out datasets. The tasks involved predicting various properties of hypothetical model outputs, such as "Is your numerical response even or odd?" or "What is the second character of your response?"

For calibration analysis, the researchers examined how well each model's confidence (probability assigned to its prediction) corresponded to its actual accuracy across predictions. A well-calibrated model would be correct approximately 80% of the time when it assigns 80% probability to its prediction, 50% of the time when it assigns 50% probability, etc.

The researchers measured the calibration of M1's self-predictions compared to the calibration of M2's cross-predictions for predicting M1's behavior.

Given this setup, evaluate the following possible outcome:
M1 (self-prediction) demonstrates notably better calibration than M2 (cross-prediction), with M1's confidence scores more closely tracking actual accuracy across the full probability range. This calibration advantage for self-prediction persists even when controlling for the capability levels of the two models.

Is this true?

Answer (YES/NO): YES